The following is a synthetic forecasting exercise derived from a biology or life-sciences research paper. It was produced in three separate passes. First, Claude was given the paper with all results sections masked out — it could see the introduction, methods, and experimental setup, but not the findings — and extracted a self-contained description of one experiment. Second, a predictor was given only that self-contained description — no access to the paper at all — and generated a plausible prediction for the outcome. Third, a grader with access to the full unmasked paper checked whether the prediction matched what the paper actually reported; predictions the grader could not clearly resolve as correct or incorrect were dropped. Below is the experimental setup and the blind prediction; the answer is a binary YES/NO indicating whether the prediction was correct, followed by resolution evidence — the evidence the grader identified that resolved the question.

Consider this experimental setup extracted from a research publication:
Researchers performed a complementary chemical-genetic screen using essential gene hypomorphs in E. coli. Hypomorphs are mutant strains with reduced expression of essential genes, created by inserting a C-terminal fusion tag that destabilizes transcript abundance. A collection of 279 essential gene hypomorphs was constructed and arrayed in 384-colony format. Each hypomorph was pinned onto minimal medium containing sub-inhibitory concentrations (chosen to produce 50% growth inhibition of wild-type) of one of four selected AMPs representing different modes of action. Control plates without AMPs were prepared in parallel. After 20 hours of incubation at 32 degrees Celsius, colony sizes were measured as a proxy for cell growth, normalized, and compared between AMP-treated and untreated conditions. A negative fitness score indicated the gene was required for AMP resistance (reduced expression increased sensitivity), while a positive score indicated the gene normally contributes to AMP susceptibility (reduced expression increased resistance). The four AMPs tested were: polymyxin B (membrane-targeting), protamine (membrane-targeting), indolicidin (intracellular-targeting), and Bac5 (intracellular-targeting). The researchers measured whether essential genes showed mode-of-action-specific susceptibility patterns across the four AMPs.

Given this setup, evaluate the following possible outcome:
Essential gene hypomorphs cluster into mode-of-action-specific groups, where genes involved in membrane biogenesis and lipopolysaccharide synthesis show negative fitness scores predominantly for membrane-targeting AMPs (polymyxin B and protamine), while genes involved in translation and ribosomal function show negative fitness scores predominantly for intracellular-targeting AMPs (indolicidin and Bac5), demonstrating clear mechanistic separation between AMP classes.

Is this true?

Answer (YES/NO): NO